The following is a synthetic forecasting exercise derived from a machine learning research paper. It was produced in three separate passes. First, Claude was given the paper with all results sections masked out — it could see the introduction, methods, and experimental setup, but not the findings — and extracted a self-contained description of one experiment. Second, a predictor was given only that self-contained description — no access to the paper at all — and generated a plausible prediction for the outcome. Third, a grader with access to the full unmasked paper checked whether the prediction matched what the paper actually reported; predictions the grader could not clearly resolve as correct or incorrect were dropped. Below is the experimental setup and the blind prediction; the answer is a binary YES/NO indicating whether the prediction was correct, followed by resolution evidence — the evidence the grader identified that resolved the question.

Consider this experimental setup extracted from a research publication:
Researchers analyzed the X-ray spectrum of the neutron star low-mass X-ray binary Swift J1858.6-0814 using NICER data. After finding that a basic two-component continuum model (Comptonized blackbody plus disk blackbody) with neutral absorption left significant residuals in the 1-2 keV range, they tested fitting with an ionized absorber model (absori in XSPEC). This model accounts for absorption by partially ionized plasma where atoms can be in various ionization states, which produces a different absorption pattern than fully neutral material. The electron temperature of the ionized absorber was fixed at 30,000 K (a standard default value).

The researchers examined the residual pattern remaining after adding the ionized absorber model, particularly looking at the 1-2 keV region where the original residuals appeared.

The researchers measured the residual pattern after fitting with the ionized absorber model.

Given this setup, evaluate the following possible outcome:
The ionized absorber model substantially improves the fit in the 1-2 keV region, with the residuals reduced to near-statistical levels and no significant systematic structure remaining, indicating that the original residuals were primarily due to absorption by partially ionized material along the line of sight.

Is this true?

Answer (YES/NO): NO